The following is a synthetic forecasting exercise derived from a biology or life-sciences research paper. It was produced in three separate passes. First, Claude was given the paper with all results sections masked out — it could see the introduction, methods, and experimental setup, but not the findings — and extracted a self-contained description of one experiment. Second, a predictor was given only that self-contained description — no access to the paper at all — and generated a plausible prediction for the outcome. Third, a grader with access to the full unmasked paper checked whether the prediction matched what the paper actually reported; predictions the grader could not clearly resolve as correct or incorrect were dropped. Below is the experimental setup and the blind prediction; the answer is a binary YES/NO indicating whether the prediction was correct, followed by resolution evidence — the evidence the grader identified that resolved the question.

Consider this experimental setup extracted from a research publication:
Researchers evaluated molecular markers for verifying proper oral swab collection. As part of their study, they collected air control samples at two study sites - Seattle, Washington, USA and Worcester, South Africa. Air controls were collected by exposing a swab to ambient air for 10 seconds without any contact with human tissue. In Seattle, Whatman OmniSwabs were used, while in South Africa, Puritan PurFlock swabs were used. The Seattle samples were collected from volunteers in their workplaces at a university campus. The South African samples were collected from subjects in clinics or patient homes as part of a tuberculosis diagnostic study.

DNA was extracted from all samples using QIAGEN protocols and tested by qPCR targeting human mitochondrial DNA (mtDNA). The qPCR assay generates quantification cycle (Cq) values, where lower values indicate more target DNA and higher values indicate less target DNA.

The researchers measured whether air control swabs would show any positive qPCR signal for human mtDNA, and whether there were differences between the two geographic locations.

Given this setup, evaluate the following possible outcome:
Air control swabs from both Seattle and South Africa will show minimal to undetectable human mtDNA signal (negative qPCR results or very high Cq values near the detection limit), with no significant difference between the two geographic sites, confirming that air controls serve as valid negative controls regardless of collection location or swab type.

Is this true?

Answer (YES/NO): NO